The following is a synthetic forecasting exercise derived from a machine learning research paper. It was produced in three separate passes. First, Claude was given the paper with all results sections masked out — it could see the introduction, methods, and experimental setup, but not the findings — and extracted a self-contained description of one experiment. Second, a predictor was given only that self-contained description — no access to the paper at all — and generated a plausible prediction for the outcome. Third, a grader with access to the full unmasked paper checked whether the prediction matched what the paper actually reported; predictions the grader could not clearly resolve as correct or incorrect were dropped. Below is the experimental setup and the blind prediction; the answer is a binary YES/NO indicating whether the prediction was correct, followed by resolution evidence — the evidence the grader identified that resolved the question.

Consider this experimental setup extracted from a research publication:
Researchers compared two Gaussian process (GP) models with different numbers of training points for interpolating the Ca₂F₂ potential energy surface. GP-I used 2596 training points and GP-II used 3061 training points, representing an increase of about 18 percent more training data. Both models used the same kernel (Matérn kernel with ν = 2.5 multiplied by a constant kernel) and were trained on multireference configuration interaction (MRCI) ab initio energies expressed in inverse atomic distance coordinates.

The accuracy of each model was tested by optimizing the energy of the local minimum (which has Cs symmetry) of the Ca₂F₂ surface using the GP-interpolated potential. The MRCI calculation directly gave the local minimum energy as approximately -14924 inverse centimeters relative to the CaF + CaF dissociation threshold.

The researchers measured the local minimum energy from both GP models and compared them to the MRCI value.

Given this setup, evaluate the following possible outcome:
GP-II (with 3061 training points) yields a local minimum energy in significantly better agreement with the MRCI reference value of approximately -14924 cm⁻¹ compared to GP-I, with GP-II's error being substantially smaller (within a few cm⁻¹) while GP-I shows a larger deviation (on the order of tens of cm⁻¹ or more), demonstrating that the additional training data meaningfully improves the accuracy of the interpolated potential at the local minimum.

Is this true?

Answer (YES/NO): NO